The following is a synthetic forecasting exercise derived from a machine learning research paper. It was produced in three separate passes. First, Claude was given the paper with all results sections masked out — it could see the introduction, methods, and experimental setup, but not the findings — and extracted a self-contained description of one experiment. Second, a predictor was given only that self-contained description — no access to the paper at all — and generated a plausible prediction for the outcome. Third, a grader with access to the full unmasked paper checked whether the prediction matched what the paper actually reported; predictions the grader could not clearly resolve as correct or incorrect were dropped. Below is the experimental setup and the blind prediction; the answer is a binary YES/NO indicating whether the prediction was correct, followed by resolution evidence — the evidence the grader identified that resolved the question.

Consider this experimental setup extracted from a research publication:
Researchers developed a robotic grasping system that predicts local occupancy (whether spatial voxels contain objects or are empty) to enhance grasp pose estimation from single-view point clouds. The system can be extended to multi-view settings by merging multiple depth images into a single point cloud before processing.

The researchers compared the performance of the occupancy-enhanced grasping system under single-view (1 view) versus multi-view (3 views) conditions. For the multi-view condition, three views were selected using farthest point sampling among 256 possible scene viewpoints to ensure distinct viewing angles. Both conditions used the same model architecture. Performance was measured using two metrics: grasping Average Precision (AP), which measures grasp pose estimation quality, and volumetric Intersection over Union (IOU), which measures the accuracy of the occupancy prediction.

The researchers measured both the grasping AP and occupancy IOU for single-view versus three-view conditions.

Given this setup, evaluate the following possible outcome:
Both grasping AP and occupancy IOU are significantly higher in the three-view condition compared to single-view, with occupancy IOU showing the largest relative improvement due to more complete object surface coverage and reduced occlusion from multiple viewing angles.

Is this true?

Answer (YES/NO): NO